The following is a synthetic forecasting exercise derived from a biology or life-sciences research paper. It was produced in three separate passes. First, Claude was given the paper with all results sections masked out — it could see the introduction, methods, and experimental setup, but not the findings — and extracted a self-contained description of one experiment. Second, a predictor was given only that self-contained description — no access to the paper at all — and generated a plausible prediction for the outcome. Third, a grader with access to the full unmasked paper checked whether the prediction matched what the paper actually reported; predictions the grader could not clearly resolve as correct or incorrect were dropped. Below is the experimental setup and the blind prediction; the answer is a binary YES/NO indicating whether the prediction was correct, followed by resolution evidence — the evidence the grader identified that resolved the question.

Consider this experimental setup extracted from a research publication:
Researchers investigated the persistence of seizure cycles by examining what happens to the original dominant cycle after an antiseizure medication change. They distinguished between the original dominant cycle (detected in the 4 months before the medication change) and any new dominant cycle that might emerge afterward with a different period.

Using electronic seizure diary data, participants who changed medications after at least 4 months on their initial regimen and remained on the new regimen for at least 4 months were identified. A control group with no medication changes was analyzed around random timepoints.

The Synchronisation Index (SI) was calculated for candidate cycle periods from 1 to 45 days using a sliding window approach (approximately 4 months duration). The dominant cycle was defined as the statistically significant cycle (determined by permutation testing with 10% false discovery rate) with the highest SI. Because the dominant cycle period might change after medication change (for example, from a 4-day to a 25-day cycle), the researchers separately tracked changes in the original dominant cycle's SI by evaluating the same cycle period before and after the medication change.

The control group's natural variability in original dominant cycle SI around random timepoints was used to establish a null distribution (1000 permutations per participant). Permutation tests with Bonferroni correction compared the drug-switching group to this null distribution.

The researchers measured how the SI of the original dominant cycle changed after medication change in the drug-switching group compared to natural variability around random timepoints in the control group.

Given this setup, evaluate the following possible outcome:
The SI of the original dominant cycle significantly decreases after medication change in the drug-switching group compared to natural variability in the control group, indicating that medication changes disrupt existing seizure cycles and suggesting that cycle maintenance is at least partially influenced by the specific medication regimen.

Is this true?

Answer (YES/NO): NO